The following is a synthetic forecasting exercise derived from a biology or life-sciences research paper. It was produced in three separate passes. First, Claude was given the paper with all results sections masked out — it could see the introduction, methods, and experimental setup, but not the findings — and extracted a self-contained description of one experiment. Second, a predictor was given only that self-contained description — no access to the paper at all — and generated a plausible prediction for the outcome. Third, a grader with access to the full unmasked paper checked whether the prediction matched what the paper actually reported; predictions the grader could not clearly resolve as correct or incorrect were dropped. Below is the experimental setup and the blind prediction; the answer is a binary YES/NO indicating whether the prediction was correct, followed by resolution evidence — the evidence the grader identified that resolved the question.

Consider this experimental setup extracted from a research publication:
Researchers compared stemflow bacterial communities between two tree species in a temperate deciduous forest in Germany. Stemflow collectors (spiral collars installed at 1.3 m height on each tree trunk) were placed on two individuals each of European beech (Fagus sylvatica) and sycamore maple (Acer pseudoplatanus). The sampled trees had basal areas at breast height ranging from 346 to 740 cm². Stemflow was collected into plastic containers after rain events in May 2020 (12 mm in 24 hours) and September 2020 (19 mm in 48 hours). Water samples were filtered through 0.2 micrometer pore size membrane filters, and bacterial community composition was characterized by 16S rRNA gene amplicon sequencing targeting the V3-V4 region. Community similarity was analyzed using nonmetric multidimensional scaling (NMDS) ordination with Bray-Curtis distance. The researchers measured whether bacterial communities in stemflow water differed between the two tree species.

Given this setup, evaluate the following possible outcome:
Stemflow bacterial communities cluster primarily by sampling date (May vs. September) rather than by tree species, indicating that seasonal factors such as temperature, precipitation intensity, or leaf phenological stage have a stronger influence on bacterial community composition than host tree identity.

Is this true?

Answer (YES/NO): NO